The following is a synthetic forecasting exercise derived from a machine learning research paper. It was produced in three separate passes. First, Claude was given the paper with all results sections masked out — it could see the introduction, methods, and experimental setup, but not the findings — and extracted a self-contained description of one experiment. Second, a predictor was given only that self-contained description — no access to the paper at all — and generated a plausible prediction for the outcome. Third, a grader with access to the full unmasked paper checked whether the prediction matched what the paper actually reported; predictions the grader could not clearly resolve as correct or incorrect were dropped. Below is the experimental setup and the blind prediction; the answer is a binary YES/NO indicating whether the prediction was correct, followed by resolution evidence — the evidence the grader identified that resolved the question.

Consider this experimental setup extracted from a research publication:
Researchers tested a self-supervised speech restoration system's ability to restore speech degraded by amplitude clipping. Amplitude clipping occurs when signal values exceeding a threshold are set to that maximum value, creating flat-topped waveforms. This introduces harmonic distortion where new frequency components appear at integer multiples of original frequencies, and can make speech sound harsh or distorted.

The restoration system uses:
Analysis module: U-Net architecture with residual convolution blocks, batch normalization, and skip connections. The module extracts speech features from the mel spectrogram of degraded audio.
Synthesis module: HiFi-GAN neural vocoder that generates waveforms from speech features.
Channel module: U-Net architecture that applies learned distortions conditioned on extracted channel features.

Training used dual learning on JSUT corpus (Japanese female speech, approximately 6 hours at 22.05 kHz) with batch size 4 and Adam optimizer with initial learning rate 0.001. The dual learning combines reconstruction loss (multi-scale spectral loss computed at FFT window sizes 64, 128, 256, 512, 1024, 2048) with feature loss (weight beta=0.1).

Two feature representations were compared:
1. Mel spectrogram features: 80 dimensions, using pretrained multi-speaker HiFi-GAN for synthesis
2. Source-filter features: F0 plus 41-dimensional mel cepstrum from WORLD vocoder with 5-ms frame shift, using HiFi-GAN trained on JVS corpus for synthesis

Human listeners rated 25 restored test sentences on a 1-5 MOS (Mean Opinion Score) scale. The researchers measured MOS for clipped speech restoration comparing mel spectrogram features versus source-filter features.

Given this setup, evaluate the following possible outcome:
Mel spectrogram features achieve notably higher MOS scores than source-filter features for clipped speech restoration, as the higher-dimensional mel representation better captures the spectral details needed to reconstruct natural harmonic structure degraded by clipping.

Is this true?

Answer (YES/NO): YES